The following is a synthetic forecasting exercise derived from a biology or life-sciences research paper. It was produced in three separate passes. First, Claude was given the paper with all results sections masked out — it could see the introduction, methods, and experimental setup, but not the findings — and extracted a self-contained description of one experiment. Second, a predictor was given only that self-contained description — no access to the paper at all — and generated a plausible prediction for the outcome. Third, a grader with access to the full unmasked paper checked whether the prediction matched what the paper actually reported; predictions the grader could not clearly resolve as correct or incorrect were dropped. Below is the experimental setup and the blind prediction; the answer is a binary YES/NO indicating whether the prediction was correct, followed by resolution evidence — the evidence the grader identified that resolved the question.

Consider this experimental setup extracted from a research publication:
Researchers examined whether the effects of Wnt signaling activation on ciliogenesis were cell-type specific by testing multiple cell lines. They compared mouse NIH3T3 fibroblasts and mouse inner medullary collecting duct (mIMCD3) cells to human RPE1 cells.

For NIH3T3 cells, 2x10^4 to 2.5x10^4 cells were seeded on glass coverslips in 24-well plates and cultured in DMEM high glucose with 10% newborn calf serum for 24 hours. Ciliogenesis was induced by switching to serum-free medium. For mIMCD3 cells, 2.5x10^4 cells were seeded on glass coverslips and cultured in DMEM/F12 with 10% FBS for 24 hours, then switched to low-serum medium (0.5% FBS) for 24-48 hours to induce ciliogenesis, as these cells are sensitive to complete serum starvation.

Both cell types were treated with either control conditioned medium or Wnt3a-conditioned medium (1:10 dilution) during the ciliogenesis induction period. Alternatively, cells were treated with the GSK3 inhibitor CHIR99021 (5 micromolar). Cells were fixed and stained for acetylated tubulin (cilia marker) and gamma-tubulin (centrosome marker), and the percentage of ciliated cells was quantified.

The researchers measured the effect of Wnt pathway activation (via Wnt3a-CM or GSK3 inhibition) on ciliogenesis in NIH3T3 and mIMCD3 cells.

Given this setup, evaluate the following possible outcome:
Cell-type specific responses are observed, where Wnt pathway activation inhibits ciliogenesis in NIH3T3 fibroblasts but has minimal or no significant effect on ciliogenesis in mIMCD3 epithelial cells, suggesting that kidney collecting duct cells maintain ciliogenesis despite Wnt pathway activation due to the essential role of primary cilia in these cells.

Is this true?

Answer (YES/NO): NO